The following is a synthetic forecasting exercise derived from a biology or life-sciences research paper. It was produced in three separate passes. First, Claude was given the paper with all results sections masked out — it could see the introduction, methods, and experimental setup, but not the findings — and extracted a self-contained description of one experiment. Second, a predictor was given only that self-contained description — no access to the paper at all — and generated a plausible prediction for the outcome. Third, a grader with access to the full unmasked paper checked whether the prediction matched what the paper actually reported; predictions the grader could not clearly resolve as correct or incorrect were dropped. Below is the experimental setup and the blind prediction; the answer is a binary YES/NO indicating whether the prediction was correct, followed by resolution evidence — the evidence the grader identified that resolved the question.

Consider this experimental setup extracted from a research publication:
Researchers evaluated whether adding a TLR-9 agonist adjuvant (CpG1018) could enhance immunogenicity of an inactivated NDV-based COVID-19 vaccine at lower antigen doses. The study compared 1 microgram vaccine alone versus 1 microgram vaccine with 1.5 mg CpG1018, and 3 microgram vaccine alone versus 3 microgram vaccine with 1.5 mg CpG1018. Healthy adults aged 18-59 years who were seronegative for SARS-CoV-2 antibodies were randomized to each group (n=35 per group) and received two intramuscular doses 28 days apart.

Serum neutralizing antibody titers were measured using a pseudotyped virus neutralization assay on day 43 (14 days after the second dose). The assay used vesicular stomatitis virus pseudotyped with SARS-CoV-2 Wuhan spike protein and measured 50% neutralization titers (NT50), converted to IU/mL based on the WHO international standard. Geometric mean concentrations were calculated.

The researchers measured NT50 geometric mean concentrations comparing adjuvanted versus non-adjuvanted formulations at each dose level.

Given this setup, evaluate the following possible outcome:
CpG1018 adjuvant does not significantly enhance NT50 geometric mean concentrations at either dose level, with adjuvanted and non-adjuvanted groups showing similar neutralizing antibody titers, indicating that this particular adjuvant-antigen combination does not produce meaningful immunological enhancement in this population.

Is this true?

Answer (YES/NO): YES